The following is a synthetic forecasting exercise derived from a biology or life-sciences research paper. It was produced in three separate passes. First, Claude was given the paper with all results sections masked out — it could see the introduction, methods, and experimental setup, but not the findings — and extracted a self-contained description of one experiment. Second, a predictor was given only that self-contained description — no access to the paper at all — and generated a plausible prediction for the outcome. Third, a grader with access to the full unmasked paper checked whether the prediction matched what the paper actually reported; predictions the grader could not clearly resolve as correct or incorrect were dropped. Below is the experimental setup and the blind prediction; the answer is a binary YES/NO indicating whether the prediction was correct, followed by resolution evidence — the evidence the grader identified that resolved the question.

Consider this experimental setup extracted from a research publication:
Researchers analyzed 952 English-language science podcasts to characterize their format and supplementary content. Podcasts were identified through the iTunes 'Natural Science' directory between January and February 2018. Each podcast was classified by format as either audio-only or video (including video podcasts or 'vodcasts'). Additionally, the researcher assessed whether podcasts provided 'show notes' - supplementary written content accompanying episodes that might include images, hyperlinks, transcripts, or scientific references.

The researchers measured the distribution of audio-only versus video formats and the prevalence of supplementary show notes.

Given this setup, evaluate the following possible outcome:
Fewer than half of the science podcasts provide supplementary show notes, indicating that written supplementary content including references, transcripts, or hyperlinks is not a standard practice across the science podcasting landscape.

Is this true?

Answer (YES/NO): NO